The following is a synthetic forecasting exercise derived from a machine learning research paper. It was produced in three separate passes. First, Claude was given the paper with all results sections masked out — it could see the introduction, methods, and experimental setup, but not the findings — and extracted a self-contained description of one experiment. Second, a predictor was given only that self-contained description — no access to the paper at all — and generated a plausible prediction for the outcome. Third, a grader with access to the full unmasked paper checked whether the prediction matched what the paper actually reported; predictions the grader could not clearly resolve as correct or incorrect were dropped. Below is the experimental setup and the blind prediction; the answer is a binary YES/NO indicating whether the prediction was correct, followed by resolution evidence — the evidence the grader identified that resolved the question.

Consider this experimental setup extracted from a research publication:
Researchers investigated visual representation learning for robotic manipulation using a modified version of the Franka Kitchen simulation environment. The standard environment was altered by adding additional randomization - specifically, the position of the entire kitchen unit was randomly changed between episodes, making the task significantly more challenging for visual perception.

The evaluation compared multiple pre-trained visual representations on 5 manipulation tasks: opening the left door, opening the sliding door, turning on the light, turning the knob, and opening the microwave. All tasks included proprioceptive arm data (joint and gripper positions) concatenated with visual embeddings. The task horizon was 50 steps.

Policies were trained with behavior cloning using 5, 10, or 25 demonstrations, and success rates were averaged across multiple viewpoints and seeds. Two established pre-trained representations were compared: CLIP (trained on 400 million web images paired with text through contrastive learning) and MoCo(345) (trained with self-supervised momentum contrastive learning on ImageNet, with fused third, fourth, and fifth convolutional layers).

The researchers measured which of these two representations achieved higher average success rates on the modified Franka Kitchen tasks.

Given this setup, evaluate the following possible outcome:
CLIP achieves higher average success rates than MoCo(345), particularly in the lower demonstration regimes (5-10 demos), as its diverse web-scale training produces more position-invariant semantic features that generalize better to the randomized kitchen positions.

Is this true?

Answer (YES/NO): NO